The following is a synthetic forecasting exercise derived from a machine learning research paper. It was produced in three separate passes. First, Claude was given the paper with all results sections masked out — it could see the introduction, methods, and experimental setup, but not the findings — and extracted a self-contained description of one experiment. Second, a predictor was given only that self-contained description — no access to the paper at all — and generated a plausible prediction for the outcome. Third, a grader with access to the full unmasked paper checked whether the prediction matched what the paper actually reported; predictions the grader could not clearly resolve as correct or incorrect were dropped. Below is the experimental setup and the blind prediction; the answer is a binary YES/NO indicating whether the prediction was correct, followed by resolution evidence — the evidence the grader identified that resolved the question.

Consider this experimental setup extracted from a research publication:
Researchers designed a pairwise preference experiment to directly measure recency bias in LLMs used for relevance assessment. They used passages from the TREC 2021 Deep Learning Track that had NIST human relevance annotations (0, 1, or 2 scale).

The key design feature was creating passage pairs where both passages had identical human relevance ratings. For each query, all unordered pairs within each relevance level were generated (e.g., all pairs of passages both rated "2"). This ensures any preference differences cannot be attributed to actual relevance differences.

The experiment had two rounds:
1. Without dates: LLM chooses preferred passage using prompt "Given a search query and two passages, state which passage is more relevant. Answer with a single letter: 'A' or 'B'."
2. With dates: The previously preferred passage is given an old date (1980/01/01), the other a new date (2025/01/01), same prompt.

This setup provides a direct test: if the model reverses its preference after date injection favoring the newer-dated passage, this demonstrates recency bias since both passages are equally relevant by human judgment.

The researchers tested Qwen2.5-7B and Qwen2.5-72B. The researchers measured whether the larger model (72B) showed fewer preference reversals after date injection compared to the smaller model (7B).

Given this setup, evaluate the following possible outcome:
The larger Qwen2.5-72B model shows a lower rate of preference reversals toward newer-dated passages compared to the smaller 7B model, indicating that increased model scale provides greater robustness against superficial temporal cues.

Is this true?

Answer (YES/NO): YES